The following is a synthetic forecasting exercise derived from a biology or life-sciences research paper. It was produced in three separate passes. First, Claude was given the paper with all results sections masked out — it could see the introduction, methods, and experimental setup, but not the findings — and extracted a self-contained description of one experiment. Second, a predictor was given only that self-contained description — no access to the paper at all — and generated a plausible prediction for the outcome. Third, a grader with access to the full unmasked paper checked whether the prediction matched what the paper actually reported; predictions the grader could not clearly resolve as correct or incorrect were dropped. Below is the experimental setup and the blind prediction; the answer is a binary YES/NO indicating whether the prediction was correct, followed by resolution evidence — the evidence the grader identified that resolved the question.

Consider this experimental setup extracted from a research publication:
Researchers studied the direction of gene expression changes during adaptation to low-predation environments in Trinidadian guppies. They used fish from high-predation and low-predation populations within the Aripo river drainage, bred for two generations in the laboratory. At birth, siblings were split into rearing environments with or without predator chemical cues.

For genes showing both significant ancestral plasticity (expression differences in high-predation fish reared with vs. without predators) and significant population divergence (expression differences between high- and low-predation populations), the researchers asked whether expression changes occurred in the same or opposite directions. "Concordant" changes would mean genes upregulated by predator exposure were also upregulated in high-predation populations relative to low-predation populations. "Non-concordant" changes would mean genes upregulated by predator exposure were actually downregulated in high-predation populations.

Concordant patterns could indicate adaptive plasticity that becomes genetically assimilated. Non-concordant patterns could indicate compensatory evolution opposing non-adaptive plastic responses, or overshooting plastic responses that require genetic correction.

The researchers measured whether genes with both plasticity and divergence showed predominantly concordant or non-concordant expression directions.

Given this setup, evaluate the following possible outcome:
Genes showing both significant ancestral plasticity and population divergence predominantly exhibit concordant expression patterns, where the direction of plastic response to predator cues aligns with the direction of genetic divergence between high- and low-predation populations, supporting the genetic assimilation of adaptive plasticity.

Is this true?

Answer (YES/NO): NO